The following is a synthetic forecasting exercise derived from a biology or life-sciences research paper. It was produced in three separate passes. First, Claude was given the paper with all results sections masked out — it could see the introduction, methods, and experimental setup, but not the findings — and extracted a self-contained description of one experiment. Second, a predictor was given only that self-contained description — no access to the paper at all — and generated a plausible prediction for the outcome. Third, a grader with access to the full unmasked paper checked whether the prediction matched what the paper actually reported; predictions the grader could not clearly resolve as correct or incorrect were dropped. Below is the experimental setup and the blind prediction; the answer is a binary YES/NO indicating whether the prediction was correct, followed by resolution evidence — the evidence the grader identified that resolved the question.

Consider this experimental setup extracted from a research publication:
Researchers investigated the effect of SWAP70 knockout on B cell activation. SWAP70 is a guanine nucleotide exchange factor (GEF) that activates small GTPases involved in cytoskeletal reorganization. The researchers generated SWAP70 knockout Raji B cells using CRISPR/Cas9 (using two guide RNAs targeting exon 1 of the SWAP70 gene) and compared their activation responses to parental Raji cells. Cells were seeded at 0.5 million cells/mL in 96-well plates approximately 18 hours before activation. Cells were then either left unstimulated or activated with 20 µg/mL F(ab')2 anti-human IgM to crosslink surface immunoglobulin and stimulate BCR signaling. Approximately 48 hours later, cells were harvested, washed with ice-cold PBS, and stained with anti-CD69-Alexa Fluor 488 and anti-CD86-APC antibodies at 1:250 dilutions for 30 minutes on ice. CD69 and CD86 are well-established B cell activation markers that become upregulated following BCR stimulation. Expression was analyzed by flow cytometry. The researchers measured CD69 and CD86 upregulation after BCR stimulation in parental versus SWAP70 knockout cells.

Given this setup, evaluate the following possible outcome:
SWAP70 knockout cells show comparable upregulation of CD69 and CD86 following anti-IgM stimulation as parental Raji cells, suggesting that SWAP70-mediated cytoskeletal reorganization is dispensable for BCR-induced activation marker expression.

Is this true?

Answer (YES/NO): NO